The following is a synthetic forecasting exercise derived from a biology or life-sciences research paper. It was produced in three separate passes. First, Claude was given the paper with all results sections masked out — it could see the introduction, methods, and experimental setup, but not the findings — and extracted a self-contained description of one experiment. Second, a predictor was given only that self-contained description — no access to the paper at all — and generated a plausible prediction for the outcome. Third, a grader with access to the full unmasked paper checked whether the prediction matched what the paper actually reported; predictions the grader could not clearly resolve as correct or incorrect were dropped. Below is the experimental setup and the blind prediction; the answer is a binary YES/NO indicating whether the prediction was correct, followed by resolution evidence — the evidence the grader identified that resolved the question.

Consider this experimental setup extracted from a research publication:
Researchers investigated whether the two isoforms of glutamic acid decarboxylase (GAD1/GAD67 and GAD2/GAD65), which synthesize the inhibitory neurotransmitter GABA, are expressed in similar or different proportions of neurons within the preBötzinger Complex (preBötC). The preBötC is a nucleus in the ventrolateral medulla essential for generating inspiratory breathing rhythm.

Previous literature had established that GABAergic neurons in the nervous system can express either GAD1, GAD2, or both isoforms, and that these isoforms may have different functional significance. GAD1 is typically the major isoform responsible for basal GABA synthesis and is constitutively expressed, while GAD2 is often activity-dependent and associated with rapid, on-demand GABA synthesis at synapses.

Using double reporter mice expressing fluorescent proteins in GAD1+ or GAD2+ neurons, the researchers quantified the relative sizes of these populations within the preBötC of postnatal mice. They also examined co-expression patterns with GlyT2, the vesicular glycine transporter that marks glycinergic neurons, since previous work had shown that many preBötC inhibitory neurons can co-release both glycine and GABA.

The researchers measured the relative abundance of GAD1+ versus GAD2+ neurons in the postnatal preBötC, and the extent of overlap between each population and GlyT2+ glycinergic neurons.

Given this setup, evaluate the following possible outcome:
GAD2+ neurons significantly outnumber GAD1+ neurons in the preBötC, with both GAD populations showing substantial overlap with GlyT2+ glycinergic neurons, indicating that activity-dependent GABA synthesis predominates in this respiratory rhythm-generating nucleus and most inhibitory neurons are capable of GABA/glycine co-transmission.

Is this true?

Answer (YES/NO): YES